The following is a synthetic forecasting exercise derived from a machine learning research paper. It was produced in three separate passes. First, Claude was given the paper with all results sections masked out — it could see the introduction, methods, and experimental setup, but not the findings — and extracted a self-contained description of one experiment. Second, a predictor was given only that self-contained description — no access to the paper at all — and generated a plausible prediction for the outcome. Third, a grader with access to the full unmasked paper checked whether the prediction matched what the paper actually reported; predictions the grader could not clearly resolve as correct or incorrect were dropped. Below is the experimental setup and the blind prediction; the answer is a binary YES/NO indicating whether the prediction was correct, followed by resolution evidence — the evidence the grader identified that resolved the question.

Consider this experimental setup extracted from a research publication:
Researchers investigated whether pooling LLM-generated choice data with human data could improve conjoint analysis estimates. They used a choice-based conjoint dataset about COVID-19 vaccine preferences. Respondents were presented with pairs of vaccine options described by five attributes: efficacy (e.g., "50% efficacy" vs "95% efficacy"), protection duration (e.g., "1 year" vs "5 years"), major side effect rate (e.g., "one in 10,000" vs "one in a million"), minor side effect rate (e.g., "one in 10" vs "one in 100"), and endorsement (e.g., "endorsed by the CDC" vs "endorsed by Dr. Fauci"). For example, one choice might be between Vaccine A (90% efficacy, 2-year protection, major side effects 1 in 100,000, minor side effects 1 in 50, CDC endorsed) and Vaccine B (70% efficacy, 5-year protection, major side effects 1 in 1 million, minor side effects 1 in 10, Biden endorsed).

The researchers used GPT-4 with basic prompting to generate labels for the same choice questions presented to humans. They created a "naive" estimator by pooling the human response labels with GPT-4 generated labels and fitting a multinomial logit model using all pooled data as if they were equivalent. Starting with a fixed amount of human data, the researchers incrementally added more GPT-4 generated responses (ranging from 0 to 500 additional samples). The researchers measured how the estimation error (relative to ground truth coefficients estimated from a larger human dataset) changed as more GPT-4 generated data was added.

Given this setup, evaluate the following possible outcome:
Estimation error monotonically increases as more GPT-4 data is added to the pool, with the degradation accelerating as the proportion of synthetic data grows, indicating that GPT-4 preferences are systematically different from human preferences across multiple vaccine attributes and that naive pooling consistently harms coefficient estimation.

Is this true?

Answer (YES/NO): NO